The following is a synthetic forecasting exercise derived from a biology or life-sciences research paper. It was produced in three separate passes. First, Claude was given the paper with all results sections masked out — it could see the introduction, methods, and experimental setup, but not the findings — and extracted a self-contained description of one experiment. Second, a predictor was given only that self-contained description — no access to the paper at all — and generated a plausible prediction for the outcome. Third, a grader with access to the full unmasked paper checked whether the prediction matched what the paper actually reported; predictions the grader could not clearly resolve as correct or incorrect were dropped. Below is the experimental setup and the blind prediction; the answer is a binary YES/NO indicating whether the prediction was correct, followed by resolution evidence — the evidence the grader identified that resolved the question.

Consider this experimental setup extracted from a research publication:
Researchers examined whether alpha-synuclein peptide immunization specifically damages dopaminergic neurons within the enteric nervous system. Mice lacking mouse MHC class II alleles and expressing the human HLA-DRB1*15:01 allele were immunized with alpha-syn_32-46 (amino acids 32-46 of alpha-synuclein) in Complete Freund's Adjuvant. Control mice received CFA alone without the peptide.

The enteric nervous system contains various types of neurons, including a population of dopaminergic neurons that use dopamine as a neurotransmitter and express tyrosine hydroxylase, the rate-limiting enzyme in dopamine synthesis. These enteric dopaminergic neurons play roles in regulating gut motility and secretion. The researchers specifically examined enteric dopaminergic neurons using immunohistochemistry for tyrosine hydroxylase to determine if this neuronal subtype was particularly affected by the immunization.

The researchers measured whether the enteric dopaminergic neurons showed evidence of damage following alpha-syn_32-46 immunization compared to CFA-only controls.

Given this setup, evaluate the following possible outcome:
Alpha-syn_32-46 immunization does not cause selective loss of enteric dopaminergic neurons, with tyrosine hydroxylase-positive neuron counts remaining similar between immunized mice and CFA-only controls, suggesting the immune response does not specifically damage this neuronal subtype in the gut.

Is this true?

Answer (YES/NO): NO